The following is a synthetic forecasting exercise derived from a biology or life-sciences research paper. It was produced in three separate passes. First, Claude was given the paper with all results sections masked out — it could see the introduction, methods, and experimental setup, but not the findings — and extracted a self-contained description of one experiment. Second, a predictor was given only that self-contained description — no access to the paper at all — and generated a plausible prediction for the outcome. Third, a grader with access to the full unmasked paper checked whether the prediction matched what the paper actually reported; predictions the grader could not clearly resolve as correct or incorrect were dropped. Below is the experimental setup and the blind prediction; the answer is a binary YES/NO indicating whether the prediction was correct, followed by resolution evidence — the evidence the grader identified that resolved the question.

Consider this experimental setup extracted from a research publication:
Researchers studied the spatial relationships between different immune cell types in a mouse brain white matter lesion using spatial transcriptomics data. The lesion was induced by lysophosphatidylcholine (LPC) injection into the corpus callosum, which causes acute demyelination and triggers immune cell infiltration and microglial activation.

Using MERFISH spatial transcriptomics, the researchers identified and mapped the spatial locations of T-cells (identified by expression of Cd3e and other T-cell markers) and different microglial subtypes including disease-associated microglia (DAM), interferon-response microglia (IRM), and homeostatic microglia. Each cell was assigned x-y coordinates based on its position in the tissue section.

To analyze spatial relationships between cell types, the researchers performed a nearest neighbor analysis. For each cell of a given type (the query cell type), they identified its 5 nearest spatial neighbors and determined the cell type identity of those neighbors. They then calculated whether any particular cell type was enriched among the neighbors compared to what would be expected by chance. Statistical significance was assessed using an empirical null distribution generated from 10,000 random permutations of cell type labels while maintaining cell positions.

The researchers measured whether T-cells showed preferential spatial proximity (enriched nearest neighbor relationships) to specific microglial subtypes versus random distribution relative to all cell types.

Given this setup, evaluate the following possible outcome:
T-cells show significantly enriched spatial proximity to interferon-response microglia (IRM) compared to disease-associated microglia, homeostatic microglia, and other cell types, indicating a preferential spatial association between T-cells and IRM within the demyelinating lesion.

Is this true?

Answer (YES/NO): YES